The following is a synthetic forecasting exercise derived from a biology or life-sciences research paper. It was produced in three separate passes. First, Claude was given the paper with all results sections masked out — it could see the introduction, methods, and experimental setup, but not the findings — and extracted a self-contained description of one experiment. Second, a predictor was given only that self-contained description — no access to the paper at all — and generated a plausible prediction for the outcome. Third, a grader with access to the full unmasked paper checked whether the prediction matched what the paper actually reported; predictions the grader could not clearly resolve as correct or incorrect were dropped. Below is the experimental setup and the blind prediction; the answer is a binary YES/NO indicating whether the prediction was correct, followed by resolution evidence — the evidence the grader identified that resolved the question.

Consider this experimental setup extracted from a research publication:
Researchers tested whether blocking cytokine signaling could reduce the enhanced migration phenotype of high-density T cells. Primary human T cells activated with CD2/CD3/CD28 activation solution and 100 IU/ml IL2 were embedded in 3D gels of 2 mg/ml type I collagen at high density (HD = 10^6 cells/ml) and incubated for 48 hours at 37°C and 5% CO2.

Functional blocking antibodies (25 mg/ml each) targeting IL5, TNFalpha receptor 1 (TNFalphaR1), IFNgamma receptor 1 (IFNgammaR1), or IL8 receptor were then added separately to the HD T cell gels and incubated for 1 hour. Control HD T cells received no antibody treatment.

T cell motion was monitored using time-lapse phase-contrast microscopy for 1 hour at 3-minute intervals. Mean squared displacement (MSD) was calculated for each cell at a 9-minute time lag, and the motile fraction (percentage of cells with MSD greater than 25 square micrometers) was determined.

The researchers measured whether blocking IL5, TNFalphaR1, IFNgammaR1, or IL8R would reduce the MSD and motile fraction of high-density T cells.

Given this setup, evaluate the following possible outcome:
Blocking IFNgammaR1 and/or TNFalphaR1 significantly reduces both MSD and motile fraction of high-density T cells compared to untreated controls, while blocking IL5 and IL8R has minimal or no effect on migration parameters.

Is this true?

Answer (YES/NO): NO